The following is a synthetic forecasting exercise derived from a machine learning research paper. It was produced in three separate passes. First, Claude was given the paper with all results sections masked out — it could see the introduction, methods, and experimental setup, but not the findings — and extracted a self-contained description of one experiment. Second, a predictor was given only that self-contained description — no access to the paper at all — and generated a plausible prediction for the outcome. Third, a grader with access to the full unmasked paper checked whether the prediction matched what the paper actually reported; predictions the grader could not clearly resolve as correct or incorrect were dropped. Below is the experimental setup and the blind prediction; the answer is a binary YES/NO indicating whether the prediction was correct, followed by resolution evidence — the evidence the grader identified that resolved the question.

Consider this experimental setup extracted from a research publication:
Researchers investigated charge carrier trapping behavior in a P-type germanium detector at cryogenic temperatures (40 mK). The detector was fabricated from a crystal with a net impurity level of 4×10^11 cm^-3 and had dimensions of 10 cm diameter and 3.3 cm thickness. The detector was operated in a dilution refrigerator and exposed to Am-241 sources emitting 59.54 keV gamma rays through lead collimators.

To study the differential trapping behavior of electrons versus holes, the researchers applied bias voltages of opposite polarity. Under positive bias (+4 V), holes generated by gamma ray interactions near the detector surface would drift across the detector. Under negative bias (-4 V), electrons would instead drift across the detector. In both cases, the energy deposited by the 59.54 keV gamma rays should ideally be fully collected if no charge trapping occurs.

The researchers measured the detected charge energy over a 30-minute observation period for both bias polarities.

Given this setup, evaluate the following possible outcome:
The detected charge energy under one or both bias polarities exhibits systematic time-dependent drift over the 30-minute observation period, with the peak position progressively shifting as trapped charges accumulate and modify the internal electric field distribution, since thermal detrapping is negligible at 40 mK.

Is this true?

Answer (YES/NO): NO